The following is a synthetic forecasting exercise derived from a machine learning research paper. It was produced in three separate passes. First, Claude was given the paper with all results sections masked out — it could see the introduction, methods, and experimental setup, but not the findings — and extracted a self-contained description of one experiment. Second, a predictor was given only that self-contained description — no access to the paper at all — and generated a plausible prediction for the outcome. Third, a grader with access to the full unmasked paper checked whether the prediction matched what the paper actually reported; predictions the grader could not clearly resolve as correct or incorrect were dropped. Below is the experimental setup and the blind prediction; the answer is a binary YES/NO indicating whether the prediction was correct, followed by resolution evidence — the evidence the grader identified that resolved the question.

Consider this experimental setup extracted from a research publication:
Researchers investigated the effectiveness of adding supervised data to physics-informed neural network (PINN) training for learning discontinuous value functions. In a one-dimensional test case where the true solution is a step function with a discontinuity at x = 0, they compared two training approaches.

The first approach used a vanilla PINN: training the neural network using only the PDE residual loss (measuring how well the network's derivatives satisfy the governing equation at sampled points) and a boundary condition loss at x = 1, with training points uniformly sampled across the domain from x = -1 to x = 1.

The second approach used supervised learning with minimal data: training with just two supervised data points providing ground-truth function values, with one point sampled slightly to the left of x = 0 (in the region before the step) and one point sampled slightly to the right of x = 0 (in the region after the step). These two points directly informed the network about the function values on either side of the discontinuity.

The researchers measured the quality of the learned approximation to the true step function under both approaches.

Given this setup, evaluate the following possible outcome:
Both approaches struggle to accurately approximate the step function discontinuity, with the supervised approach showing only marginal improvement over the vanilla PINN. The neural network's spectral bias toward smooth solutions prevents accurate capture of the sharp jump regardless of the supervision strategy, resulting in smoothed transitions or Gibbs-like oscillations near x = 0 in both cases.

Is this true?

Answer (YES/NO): NO